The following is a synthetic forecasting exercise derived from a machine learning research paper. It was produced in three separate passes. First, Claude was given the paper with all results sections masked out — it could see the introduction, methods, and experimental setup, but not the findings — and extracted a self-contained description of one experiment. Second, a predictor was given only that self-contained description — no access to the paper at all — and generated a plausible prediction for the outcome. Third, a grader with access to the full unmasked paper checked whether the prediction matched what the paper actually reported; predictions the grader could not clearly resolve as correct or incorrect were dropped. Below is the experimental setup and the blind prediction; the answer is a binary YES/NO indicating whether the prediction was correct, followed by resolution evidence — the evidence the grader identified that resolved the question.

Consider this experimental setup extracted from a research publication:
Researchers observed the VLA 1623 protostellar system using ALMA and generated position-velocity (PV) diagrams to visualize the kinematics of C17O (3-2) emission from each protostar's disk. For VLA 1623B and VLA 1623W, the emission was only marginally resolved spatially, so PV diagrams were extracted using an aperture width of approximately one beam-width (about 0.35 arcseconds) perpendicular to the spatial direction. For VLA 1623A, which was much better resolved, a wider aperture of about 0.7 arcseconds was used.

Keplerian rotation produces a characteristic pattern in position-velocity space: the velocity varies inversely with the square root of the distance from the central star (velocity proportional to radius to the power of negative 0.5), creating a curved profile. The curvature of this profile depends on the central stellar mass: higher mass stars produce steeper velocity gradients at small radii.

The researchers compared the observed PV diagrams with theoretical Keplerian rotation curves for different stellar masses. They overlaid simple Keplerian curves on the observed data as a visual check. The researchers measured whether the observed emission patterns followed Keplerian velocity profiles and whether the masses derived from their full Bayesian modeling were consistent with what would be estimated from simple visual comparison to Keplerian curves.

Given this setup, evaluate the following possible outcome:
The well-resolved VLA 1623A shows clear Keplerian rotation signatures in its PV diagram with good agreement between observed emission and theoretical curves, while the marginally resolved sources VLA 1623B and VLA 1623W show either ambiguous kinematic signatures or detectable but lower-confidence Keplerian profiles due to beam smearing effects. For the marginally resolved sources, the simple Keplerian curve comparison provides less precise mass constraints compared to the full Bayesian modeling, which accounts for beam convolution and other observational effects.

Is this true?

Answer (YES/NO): NO